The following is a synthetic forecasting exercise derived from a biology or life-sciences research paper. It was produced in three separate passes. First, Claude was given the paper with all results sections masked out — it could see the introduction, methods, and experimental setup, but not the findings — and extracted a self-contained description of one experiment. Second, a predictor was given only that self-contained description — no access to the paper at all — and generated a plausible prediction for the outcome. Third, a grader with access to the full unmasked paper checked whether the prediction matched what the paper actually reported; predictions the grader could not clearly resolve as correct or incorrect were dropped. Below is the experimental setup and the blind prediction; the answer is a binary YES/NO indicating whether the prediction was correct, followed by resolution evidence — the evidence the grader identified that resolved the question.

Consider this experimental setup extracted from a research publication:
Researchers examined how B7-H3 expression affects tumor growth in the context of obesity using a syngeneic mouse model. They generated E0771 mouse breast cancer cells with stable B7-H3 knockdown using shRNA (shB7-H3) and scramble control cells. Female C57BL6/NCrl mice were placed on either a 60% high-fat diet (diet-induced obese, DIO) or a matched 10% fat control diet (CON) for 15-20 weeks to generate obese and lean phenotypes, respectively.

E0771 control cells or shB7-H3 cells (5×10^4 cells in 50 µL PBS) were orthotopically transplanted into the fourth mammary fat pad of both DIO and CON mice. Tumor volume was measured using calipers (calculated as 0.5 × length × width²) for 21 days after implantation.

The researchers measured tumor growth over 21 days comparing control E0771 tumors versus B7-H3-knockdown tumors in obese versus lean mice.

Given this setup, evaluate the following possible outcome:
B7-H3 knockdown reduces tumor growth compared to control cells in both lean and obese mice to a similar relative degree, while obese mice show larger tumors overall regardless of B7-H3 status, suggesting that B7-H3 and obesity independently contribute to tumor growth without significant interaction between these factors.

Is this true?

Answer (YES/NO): NO